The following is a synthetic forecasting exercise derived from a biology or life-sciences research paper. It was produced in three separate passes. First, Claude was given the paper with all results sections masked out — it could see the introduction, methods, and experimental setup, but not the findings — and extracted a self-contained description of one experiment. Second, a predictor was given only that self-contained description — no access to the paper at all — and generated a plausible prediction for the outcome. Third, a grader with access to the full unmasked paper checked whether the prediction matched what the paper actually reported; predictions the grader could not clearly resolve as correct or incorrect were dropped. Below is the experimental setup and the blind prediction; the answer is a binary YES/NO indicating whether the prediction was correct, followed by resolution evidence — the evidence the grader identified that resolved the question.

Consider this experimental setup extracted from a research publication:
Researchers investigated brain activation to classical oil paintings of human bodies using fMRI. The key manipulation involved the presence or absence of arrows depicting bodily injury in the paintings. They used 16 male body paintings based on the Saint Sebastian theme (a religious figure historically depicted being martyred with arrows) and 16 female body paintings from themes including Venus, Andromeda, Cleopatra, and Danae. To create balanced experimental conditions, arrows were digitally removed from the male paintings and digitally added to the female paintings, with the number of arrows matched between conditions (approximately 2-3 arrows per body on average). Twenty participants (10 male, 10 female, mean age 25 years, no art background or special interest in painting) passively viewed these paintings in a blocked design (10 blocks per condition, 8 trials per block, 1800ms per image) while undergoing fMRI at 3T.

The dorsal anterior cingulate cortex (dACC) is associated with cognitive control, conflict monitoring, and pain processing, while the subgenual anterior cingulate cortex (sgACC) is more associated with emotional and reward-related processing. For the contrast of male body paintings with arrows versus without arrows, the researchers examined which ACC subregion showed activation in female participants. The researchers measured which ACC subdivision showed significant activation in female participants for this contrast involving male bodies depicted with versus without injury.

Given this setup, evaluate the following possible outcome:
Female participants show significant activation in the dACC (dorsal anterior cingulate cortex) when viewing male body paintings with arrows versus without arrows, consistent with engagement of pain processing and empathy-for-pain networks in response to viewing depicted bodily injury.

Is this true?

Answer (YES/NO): NO